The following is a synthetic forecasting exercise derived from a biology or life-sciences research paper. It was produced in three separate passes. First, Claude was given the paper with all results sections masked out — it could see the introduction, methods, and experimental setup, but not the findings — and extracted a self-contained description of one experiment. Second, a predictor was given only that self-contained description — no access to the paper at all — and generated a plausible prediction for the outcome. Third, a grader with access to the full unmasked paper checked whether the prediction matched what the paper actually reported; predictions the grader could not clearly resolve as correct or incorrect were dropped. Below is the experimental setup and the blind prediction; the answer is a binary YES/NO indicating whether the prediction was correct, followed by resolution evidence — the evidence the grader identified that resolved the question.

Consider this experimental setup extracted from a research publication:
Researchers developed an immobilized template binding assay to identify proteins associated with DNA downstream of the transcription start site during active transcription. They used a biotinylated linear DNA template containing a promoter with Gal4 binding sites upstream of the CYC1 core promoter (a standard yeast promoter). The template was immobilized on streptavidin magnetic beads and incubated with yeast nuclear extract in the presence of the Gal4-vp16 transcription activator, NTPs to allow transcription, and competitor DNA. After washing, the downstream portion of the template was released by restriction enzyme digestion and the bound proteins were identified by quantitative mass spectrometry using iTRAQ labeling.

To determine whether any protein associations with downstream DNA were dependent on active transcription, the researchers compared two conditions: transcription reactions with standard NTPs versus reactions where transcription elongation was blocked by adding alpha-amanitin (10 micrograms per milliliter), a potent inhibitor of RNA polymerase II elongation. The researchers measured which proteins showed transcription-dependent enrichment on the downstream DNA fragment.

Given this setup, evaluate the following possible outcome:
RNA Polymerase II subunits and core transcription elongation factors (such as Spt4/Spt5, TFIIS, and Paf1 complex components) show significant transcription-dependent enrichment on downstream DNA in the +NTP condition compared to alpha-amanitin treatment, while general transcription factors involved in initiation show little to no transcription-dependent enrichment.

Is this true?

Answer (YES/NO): NO